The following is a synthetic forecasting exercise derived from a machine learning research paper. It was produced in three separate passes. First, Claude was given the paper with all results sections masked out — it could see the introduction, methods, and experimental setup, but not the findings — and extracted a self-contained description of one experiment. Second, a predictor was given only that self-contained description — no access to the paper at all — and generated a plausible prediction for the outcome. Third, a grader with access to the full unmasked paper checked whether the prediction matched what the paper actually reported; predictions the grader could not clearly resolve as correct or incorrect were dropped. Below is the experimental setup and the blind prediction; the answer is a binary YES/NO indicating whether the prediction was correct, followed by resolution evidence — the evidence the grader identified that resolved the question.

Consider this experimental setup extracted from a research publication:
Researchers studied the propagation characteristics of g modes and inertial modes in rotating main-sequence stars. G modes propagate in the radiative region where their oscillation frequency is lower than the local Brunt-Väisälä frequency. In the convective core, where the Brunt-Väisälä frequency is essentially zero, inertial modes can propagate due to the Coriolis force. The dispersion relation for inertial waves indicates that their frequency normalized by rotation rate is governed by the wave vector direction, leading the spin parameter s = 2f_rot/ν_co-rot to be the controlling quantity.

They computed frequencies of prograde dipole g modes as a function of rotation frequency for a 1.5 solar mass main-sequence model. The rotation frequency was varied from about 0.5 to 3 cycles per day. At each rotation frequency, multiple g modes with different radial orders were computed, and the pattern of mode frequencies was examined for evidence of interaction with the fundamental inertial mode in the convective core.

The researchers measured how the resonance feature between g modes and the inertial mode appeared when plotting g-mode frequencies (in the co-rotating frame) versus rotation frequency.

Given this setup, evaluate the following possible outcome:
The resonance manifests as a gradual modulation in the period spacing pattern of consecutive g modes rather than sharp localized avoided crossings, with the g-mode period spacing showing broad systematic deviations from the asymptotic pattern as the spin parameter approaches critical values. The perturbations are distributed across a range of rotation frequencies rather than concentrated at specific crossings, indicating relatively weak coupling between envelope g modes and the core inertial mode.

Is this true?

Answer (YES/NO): NO